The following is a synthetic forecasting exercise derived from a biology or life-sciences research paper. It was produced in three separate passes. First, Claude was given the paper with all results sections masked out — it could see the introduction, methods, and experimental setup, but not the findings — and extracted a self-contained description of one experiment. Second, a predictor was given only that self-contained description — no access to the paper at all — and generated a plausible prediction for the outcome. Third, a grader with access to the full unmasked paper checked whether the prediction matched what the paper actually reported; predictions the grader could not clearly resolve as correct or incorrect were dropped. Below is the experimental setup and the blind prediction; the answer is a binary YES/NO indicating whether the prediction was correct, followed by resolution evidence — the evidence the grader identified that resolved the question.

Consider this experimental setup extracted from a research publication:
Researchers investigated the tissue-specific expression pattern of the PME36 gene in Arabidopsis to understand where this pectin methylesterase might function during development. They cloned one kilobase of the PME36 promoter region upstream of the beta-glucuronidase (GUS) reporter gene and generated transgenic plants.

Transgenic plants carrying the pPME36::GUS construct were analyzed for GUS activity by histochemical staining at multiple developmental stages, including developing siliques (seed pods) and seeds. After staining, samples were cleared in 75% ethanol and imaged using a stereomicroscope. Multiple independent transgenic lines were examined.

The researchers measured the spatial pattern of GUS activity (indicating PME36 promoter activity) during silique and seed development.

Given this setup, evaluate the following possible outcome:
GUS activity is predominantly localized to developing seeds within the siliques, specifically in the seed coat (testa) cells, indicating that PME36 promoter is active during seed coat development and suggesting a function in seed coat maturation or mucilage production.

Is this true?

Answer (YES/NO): NO